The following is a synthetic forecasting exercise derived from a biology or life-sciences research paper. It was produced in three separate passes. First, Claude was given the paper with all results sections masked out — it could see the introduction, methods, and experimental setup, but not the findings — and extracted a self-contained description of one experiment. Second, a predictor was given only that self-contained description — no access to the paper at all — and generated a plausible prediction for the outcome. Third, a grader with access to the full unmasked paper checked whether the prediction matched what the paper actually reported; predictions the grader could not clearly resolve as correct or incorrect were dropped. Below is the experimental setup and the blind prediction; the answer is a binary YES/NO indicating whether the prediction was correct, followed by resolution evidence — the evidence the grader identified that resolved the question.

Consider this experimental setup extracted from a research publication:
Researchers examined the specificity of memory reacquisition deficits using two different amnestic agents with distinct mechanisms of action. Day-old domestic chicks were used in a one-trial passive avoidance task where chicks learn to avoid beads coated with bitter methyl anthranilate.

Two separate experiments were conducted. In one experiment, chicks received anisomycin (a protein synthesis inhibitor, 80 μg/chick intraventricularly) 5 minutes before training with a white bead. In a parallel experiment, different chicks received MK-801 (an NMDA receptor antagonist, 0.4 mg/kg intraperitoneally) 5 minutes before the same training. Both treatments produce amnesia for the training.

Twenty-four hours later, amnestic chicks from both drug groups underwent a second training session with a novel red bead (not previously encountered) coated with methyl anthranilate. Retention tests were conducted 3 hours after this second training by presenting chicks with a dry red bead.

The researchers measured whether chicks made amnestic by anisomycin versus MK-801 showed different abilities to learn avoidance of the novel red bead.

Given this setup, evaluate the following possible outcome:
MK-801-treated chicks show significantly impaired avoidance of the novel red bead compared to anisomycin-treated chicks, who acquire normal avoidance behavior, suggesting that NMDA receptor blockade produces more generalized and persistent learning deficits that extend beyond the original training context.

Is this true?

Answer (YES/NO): NO